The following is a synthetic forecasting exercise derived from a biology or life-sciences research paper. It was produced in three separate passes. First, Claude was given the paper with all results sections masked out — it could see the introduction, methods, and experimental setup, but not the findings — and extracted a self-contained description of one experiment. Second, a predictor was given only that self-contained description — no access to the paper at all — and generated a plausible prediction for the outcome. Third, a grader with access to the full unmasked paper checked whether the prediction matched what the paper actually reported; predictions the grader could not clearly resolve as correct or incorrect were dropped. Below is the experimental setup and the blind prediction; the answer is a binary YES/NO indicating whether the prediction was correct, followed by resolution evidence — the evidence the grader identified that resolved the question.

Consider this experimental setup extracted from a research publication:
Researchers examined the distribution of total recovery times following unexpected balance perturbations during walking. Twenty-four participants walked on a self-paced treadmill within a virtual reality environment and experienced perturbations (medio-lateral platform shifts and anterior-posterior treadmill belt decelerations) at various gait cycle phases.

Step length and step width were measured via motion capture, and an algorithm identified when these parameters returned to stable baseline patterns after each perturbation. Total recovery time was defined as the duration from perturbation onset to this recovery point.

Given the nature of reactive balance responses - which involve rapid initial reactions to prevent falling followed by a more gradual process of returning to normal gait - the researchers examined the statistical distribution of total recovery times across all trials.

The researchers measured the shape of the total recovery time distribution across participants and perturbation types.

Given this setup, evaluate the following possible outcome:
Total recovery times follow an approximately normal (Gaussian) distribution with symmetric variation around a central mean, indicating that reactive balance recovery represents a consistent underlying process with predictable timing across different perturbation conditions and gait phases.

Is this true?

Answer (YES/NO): NO